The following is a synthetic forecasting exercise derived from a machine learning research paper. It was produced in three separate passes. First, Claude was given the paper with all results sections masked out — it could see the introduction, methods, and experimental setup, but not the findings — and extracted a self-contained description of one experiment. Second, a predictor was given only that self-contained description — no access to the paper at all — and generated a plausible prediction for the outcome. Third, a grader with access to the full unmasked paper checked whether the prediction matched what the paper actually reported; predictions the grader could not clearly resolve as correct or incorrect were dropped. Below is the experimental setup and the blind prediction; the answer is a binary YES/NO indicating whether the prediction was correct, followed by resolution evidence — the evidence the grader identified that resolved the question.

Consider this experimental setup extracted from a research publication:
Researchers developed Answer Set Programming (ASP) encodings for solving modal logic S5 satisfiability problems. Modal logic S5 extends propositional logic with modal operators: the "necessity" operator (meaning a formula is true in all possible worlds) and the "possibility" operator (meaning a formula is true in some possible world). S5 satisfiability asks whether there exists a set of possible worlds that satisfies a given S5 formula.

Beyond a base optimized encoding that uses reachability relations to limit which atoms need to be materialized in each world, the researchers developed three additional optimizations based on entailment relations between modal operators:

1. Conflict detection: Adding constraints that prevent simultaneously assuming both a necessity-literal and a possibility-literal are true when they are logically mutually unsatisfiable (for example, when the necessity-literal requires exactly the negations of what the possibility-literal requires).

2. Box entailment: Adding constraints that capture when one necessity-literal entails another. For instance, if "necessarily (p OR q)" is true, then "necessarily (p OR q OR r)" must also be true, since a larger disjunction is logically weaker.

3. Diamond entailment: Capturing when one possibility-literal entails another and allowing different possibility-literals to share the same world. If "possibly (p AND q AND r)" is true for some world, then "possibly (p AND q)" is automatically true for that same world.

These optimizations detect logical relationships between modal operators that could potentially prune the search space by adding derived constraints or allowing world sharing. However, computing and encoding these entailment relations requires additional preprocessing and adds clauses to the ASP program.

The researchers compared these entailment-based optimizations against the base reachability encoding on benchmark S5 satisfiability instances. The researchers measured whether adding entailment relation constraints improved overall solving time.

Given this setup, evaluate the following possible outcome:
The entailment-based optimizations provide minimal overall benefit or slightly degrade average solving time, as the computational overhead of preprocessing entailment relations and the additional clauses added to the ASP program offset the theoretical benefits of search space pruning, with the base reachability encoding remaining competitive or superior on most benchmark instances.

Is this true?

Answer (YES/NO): YES